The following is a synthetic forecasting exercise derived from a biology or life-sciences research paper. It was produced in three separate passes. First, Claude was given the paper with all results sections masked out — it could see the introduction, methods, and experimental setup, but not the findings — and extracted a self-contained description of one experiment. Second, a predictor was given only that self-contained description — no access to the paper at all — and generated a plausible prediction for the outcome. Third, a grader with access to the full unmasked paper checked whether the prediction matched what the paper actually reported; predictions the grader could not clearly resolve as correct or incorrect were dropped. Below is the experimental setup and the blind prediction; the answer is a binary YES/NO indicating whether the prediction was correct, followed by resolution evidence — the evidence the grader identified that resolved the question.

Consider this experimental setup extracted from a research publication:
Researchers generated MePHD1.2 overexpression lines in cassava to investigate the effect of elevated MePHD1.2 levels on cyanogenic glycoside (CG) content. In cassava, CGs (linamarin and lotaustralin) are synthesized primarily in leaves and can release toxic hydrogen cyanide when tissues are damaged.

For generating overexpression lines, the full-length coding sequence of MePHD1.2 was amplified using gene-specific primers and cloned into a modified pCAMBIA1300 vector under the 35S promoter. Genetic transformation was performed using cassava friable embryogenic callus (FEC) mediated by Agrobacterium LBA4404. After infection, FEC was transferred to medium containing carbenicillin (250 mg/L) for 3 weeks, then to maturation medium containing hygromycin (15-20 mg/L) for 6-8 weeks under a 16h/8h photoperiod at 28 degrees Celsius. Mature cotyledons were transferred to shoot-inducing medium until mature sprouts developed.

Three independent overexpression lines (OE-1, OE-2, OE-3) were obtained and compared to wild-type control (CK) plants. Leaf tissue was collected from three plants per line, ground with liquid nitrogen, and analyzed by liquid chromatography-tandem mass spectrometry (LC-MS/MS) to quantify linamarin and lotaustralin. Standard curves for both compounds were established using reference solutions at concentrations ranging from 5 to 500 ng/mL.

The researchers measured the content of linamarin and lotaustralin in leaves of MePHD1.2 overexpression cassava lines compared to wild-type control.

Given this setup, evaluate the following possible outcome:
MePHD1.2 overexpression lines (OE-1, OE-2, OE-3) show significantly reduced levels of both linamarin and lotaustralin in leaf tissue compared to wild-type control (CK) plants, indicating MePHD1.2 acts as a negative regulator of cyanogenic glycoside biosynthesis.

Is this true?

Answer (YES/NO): NO